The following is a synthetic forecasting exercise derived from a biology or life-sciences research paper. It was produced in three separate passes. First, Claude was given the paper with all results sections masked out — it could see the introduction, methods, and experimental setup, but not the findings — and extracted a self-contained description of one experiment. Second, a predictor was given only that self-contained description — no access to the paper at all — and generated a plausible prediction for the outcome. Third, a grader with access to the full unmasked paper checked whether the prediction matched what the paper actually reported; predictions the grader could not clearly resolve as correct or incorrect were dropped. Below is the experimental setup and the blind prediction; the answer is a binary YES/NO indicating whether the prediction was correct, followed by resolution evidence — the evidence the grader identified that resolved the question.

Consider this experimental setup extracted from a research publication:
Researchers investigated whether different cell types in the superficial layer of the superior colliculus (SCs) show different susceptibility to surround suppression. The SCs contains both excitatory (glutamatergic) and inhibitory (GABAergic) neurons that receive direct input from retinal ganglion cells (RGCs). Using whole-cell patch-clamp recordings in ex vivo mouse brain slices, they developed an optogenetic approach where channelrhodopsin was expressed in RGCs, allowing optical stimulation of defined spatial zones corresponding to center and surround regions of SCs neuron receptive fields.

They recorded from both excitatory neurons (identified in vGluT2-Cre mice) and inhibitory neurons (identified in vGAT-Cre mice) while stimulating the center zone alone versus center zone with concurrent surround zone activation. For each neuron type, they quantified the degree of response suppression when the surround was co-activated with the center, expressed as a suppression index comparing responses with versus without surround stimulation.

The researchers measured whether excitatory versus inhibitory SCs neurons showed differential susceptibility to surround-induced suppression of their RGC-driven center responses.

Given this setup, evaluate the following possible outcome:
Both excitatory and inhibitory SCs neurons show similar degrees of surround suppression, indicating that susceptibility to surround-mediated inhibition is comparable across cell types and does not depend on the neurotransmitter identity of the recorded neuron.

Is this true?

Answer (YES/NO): YES